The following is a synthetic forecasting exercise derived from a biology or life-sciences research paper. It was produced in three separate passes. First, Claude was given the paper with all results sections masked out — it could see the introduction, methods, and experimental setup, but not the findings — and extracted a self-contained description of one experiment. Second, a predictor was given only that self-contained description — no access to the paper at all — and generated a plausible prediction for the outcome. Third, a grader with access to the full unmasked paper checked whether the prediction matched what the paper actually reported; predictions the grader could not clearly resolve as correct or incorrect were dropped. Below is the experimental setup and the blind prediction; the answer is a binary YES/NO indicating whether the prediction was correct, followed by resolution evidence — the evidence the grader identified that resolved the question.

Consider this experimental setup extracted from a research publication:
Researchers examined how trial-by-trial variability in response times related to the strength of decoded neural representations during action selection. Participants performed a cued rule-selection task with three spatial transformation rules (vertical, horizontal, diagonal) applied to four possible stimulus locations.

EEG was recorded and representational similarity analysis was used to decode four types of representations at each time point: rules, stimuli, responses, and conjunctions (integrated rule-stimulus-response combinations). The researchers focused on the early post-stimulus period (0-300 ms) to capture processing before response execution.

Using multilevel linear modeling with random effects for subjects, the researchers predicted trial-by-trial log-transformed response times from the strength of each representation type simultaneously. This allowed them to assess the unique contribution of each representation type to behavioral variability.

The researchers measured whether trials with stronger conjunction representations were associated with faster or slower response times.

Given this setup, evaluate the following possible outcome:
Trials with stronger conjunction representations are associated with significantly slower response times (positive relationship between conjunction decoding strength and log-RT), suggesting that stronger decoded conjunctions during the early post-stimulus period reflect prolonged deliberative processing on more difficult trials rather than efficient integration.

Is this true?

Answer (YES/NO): NO